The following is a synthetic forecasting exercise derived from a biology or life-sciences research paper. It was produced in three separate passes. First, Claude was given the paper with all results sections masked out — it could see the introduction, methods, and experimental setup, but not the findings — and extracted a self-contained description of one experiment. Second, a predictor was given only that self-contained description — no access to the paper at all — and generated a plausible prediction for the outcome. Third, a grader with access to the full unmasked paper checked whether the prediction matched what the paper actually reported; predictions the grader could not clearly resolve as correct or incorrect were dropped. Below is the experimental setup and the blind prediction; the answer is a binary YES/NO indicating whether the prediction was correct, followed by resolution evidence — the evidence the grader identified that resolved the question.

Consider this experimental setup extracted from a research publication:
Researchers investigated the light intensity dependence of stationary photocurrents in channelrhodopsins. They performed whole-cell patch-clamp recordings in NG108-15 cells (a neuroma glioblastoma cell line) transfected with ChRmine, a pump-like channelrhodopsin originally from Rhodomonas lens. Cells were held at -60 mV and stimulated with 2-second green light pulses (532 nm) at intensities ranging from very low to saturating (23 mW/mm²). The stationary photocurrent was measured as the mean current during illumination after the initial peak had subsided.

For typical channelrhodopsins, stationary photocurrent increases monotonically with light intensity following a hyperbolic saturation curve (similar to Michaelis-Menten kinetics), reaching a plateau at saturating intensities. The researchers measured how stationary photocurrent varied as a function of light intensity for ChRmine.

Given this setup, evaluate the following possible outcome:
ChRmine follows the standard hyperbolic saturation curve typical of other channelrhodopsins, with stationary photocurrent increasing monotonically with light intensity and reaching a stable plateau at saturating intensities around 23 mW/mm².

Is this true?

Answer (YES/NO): NO